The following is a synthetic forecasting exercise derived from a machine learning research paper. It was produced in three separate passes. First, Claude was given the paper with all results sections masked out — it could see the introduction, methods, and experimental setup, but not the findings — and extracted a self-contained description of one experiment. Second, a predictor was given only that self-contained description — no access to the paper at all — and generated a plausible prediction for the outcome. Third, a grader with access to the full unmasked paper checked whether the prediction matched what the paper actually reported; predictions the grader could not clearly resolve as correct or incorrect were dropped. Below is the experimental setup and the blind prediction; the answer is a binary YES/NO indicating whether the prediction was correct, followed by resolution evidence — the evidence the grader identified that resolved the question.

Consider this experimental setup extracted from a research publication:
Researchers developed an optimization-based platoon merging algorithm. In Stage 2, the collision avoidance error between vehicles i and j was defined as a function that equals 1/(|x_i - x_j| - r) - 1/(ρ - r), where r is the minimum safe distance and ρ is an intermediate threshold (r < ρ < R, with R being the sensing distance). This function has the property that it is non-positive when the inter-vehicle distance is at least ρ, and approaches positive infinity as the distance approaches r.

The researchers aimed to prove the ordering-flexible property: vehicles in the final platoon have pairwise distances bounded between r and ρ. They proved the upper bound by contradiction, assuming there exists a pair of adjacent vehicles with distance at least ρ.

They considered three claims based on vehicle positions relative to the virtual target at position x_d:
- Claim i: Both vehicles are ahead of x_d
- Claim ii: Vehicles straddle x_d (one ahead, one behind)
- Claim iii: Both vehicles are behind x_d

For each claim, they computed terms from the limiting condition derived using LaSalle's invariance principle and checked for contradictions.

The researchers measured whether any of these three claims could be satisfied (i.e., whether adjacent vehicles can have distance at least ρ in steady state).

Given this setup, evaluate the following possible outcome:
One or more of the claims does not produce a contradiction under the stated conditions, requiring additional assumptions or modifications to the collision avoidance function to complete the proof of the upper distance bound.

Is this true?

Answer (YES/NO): NO